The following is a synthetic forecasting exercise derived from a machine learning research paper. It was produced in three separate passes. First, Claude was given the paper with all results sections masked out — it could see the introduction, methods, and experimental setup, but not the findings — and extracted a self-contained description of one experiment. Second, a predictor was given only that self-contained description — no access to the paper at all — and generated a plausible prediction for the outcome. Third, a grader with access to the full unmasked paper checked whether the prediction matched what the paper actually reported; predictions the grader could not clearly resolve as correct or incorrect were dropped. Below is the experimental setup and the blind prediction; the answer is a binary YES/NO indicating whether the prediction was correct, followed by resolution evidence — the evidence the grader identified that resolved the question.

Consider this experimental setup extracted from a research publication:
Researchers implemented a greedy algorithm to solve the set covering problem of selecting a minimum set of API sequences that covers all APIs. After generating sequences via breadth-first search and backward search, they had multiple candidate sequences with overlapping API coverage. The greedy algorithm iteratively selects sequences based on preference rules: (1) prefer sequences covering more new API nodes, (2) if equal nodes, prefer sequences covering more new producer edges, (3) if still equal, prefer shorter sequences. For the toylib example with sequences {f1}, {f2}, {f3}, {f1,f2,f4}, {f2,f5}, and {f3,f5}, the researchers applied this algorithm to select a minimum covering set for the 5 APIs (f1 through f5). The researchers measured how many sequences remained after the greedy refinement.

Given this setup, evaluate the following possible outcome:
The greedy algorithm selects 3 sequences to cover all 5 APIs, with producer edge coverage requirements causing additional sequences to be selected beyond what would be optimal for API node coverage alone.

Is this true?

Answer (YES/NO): NO